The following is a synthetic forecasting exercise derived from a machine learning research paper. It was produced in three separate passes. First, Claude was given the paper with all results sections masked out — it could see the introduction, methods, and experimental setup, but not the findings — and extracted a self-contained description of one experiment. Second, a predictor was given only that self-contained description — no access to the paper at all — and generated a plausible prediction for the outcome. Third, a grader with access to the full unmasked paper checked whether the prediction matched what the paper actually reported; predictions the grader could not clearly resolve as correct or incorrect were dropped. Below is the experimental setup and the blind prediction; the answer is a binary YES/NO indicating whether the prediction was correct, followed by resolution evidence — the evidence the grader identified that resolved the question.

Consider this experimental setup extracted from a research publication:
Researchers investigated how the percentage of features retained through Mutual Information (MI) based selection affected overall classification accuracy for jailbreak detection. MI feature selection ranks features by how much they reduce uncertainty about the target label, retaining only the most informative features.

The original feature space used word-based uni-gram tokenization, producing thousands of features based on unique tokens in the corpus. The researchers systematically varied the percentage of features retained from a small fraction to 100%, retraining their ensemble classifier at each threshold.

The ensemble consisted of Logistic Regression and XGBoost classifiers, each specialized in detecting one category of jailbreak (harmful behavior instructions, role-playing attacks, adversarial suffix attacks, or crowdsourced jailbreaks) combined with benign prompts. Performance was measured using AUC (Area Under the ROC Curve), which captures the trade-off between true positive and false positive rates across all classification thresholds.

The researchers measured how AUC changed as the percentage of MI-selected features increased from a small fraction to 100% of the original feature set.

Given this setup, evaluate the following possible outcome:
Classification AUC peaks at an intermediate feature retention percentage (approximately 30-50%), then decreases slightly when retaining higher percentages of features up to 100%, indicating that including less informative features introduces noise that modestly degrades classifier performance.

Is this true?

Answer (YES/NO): NO